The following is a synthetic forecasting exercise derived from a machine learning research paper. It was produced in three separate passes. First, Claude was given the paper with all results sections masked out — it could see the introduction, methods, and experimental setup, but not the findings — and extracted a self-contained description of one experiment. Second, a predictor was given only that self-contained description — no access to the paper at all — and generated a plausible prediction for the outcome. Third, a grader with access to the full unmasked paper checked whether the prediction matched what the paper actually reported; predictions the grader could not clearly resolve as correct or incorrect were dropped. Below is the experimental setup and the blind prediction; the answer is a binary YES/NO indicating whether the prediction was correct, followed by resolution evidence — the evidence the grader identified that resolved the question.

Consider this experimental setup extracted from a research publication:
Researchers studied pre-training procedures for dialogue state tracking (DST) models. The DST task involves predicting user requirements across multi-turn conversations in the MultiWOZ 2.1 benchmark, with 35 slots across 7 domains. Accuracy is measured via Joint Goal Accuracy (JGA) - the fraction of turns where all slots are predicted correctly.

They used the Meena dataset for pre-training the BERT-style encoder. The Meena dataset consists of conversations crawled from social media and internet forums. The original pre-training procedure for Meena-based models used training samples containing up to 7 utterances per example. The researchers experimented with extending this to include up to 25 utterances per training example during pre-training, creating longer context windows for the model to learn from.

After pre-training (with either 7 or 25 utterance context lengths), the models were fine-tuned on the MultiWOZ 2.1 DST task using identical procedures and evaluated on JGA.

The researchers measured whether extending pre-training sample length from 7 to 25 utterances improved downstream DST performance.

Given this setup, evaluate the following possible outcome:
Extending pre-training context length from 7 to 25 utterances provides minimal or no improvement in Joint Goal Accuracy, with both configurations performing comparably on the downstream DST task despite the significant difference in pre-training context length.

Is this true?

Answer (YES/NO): YES